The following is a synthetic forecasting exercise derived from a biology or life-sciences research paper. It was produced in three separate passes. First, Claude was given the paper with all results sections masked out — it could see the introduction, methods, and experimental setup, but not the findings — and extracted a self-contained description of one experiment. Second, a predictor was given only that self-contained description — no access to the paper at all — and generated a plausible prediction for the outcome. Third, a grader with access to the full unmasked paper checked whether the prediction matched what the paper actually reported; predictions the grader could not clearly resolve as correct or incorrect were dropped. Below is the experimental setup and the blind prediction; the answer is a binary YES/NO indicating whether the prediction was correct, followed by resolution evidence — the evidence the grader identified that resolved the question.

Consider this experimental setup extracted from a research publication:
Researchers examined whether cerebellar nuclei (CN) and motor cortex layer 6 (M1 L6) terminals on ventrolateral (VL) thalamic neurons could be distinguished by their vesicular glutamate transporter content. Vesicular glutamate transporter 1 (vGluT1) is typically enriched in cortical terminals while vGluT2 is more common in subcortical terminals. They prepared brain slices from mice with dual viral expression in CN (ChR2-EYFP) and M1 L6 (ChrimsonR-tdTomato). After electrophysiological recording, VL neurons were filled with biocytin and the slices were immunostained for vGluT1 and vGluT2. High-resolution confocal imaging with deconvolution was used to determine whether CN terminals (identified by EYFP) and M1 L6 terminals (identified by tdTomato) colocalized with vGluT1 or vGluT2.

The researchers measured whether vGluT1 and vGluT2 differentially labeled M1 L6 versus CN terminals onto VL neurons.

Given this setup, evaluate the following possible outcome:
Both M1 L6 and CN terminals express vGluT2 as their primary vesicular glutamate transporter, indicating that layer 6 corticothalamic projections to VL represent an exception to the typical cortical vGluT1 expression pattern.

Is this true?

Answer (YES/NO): NO